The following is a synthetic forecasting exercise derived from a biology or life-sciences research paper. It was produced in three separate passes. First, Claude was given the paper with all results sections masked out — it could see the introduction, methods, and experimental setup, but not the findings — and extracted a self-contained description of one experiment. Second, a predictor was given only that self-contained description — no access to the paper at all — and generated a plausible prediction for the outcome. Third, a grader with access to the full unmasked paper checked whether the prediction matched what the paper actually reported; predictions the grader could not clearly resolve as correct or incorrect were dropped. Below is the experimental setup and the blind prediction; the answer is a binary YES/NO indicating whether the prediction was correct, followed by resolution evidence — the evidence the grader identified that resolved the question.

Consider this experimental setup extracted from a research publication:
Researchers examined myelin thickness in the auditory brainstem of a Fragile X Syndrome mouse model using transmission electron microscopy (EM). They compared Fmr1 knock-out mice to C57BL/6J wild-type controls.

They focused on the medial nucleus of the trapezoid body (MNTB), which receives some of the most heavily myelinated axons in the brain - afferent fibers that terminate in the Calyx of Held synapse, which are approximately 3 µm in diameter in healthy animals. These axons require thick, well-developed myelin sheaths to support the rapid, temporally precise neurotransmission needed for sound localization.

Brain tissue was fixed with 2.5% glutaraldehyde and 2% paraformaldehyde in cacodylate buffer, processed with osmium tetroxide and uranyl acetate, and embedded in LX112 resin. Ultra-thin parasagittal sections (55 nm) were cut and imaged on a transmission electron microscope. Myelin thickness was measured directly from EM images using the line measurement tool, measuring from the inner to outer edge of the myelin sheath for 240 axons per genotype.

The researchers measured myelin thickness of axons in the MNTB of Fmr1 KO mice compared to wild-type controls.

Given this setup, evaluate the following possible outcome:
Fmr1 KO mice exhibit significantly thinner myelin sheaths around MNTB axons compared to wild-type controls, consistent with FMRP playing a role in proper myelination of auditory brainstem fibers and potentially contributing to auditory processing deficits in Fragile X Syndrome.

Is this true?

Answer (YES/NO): YES